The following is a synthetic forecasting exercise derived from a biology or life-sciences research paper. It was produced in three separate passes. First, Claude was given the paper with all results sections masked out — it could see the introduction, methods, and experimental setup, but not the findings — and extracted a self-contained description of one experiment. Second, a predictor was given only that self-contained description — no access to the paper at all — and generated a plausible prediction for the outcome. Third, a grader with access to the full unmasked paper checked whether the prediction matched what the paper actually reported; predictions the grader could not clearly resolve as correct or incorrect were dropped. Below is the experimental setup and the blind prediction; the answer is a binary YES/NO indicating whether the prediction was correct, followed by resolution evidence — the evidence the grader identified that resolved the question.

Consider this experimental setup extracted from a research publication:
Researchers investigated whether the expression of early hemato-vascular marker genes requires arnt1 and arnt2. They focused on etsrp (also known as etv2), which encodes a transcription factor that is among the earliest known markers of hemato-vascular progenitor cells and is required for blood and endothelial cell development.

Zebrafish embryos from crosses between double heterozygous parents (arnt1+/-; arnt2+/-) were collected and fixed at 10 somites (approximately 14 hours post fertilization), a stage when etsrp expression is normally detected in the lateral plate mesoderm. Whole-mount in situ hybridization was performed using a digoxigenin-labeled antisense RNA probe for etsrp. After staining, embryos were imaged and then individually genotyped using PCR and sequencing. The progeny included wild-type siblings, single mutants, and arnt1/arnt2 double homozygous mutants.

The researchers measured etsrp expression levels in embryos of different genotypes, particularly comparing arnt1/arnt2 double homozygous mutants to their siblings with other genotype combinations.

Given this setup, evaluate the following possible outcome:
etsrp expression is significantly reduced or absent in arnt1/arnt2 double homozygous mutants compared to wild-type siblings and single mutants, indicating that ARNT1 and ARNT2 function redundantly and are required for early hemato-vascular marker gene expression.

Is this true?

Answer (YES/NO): YES